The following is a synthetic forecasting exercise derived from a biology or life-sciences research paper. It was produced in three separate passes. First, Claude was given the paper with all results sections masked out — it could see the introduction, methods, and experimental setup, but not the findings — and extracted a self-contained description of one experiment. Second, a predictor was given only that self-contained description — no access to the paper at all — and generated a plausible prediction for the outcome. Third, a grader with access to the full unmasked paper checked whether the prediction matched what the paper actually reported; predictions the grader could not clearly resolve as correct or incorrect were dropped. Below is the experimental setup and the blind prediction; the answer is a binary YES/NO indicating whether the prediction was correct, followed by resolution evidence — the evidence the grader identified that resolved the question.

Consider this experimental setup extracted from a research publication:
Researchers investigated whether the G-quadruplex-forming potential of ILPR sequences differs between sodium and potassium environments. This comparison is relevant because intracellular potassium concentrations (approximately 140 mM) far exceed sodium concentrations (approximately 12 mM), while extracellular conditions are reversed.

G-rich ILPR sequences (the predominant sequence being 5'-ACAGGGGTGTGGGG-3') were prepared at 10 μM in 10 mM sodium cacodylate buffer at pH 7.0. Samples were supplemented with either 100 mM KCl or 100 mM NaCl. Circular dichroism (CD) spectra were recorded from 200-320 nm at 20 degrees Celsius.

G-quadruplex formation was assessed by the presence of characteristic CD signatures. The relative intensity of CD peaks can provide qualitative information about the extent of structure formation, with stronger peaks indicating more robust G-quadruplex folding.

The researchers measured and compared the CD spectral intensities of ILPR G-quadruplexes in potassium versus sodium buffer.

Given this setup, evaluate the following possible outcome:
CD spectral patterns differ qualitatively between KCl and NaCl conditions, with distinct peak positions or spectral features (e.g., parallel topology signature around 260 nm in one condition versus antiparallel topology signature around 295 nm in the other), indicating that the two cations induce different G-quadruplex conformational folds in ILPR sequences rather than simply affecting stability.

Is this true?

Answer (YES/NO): YES